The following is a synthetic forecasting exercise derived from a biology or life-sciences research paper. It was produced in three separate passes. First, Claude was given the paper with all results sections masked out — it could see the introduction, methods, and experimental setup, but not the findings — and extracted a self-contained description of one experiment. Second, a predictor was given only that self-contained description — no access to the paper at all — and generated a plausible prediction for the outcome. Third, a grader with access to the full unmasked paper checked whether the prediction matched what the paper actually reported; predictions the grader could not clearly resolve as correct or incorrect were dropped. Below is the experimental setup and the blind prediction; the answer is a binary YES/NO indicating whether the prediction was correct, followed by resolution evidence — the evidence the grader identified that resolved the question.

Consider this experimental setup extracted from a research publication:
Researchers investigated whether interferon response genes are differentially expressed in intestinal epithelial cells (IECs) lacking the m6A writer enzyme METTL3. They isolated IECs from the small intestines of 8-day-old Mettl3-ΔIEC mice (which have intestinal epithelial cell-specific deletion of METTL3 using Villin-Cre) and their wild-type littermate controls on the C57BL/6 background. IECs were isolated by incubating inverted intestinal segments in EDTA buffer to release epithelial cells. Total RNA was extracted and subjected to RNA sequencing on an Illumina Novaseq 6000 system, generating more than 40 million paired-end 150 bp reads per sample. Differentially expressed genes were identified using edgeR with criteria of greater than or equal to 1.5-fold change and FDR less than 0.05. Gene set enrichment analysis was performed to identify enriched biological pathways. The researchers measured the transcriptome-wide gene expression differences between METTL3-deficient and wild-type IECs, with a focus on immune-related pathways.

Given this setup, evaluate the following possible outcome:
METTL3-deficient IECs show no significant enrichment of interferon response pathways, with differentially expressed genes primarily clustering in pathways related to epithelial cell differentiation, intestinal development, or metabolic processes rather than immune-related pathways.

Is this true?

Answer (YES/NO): NO